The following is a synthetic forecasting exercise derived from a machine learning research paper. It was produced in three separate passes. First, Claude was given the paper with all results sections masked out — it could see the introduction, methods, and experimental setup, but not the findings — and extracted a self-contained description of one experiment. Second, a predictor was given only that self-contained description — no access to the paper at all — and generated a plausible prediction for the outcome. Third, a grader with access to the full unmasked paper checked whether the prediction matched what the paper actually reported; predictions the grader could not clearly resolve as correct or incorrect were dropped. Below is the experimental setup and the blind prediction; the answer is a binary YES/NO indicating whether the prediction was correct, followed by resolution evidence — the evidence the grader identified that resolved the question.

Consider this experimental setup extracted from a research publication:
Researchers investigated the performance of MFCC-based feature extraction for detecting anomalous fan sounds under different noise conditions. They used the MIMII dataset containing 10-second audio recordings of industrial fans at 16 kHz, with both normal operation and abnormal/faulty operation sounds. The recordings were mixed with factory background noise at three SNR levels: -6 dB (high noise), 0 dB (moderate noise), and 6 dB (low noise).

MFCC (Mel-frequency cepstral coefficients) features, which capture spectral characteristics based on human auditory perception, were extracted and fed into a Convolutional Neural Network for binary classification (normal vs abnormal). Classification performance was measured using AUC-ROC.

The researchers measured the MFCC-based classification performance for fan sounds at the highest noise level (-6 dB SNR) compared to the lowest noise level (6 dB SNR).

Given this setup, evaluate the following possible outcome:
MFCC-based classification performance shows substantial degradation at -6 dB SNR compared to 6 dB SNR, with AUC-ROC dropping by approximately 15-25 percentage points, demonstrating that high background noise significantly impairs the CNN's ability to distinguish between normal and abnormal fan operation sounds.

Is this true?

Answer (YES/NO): NO